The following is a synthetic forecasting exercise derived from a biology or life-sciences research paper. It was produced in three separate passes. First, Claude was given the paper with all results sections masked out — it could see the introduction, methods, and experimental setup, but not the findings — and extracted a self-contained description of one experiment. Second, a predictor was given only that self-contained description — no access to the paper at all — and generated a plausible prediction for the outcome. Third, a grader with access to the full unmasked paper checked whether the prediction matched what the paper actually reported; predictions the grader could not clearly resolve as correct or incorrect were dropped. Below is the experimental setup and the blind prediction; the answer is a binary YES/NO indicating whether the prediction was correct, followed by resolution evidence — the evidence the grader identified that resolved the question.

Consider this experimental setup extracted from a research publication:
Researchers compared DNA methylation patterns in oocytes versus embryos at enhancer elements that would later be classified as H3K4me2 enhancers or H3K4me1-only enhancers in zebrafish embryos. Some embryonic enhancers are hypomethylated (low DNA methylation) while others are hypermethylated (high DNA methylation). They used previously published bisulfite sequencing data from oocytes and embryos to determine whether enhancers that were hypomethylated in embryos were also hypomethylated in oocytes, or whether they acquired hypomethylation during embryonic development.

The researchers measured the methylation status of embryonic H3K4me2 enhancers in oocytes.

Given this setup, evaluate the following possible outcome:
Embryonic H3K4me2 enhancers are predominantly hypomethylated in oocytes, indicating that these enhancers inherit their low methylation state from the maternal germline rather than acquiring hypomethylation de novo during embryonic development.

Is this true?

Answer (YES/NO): YES